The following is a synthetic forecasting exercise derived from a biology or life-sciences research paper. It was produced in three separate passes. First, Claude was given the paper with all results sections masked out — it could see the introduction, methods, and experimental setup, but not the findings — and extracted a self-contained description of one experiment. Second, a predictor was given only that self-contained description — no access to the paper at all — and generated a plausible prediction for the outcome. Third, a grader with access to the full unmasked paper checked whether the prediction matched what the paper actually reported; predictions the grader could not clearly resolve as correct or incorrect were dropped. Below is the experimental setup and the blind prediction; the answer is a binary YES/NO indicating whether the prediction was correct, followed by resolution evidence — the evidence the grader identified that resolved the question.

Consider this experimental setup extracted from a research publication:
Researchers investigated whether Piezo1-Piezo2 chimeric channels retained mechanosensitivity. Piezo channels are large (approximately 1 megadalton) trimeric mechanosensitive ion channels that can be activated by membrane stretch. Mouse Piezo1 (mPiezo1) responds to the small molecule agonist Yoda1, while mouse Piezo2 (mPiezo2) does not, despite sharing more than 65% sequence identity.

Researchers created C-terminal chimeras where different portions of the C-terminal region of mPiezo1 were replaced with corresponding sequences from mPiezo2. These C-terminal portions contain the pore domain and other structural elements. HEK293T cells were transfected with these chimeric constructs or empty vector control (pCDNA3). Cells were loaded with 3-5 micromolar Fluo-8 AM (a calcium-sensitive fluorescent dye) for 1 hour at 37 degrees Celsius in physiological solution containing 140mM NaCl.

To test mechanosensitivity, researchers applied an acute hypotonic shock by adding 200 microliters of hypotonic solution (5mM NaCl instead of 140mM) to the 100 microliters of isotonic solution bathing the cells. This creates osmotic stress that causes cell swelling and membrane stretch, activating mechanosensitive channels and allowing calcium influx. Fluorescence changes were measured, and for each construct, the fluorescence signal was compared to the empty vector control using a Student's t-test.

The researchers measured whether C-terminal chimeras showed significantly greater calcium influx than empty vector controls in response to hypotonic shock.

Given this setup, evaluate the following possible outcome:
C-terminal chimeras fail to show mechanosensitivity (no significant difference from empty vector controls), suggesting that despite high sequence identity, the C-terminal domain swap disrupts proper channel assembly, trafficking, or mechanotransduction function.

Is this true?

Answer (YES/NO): NO